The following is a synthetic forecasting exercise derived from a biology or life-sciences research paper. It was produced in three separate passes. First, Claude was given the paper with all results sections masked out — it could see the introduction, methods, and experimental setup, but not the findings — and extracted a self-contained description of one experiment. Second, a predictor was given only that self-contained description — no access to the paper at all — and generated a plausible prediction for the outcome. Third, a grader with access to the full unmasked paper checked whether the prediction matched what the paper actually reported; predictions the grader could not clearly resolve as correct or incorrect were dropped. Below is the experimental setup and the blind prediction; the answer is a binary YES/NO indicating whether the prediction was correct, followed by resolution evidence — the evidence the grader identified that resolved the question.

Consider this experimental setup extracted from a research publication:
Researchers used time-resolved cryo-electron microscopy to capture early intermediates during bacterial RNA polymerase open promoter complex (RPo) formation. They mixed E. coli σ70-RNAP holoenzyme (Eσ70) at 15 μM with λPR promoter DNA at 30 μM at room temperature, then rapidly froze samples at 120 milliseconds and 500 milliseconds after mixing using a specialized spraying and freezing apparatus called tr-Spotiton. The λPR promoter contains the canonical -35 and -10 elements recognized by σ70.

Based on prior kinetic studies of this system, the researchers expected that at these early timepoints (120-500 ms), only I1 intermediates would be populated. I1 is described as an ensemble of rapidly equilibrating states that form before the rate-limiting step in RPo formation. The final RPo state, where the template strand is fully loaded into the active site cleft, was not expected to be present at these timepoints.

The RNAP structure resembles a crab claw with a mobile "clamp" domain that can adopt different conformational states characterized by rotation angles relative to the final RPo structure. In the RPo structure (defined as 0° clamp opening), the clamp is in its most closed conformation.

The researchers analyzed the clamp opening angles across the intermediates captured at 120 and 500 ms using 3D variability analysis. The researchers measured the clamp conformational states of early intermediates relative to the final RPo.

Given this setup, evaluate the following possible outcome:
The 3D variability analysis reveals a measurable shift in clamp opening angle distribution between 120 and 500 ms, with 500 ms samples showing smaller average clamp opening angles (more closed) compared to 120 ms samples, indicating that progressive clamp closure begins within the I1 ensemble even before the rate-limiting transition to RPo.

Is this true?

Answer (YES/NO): YES